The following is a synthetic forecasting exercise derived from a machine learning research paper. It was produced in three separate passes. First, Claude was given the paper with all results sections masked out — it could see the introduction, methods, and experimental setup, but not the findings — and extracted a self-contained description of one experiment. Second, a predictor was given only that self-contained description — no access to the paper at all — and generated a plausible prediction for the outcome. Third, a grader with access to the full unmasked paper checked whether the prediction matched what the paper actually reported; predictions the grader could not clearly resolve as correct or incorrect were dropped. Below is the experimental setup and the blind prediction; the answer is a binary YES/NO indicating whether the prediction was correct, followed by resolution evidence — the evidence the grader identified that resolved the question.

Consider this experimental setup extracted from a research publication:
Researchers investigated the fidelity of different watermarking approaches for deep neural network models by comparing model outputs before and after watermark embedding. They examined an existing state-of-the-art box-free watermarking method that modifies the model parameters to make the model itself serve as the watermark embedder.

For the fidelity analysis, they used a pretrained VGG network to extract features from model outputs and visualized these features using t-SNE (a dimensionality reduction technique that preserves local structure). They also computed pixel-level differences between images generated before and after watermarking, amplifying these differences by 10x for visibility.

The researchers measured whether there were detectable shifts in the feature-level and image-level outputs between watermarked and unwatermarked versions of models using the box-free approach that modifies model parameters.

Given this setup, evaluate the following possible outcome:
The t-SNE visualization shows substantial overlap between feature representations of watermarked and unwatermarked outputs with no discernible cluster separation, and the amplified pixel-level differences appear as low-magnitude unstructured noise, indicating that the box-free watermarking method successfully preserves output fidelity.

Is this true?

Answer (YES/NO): NO